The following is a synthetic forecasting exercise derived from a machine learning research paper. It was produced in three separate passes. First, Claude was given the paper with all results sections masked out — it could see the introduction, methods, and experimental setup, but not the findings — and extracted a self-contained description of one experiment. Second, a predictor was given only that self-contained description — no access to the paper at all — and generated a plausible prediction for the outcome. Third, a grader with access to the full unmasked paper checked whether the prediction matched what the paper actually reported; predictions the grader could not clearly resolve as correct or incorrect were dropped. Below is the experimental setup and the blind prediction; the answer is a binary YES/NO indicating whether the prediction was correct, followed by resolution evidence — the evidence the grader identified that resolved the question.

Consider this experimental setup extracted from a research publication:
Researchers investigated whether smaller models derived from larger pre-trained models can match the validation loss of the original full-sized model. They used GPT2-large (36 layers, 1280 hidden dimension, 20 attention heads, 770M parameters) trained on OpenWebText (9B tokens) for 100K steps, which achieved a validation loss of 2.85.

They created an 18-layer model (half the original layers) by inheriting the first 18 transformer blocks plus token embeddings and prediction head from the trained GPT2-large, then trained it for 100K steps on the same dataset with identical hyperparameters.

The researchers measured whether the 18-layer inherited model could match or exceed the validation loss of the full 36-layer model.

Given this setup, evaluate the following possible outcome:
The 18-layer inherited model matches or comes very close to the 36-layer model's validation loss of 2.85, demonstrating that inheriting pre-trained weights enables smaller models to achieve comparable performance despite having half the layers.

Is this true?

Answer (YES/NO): YES